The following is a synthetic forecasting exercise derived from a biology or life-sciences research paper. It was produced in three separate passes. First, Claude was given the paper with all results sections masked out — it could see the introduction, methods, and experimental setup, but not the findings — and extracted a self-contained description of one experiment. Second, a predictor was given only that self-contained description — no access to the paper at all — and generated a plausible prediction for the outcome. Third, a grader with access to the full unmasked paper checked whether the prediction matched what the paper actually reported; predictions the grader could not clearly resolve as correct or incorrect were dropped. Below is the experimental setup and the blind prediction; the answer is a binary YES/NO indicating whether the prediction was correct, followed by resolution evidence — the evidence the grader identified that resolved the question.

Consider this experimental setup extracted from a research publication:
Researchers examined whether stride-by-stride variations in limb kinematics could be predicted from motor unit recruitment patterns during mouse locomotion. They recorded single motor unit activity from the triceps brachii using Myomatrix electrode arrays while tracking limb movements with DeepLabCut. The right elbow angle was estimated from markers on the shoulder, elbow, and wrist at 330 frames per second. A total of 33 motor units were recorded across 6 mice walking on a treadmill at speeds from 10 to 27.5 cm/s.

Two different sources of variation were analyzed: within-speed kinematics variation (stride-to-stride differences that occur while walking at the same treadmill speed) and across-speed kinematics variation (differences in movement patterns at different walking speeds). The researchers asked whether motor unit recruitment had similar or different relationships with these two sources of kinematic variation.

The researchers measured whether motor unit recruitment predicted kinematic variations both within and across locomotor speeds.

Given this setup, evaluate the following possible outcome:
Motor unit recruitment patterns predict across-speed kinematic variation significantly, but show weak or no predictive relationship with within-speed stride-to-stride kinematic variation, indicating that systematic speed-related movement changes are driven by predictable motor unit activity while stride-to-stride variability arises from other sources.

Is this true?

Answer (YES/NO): NO